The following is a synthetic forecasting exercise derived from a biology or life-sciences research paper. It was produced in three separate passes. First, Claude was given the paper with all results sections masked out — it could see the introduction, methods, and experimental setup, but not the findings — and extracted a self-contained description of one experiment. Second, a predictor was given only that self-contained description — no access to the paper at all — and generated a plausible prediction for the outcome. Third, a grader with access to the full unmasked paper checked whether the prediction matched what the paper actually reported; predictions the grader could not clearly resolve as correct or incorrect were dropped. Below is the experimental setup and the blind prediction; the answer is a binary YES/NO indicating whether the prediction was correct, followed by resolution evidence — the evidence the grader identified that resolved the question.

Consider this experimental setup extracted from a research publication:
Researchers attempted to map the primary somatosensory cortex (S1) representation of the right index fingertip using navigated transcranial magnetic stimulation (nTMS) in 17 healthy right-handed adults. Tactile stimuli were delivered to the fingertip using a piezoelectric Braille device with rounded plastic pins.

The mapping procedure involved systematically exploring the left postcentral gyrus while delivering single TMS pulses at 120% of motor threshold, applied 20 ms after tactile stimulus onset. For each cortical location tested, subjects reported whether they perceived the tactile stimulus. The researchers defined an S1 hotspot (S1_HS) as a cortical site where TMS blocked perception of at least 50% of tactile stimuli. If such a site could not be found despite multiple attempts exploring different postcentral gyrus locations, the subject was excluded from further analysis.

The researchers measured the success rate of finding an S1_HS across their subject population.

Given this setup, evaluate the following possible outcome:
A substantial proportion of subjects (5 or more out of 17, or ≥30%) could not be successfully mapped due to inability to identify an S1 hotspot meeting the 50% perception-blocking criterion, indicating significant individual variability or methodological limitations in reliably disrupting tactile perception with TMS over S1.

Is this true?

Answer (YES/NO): NO